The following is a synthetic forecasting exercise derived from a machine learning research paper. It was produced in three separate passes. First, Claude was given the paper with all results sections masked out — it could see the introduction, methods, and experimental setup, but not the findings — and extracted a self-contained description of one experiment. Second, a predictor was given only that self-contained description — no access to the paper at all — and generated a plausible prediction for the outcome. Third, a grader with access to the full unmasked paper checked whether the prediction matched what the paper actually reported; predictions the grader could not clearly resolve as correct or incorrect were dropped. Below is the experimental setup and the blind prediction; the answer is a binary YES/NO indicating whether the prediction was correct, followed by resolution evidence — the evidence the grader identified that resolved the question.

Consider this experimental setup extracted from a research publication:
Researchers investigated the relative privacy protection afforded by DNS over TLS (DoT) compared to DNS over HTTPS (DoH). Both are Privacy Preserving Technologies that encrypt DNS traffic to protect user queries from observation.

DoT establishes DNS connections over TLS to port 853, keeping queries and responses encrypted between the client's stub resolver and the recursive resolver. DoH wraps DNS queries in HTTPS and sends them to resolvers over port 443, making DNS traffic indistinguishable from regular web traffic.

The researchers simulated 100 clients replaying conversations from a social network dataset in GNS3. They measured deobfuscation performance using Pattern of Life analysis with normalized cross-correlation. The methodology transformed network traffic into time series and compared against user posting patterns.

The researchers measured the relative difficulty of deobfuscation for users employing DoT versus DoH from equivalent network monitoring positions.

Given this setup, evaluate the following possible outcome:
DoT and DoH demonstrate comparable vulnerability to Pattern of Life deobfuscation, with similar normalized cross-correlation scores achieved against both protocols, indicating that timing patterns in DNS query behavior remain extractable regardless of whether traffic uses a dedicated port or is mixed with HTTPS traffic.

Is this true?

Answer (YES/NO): YES